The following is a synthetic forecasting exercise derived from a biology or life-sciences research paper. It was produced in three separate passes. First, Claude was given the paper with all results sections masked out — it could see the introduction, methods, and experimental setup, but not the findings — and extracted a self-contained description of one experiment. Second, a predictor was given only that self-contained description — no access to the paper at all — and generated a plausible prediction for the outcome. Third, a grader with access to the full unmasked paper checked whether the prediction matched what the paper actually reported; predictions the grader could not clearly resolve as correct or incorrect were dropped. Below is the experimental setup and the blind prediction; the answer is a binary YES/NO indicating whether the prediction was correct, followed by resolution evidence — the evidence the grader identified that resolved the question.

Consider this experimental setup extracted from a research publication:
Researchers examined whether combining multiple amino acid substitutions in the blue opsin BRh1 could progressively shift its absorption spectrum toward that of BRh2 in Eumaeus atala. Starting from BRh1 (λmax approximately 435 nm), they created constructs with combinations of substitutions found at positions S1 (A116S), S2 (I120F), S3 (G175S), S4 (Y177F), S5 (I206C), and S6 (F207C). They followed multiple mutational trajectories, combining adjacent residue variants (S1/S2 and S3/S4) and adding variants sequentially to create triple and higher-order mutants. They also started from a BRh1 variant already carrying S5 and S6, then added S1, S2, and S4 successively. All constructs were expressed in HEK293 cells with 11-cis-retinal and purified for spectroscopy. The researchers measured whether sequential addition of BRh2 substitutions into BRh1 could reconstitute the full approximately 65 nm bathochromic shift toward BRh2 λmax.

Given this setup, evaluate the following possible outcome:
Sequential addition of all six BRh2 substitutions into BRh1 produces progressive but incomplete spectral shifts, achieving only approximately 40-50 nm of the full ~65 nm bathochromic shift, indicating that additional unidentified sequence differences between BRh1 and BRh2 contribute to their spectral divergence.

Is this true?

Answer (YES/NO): NO